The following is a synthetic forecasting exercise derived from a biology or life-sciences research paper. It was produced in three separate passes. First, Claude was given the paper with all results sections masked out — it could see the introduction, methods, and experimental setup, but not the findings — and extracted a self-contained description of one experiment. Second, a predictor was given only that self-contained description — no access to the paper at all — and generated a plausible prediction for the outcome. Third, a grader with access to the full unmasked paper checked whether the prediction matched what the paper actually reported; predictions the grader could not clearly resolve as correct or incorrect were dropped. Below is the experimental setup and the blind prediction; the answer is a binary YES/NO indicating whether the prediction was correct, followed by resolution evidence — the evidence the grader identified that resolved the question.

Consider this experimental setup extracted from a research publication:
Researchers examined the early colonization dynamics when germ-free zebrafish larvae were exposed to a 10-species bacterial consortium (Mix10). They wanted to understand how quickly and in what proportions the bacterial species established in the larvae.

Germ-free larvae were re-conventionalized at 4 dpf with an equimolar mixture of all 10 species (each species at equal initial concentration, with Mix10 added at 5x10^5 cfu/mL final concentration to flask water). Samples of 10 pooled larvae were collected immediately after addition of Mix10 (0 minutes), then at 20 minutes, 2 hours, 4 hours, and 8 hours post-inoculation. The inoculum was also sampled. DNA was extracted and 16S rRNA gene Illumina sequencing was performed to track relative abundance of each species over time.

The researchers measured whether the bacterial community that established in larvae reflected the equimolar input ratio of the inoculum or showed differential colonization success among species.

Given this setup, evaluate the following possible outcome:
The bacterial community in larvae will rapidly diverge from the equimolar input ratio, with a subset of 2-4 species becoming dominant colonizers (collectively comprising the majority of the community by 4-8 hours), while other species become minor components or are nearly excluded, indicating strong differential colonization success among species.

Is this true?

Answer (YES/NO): YES